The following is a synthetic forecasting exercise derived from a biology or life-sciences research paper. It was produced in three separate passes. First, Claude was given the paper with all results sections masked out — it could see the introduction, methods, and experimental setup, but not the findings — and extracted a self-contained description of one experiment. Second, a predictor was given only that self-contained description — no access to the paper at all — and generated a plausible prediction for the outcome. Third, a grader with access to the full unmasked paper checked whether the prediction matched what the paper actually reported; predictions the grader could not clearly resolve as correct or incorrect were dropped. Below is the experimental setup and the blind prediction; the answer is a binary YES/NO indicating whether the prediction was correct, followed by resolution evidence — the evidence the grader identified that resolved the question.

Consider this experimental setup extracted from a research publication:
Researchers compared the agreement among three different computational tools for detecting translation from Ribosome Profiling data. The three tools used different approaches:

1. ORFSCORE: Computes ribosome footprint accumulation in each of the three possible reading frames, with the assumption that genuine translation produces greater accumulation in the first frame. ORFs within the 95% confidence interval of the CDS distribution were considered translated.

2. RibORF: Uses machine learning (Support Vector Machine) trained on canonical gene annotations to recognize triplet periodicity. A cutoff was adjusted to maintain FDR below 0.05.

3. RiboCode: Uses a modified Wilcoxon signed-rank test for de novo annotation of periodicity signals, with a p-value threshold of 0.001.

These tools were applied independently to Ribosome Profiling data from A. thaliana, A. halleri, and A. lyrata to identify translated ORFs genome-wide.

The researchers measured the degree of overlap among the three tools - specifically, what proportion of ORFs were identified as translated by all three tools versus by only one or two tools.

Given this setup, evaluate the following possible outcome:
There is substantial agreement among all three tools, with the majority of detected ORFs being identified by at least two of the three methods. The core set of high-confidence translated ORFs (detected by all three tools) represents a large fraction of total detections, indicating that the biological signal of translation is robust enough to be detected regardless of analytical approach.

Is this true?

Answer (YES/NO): NO